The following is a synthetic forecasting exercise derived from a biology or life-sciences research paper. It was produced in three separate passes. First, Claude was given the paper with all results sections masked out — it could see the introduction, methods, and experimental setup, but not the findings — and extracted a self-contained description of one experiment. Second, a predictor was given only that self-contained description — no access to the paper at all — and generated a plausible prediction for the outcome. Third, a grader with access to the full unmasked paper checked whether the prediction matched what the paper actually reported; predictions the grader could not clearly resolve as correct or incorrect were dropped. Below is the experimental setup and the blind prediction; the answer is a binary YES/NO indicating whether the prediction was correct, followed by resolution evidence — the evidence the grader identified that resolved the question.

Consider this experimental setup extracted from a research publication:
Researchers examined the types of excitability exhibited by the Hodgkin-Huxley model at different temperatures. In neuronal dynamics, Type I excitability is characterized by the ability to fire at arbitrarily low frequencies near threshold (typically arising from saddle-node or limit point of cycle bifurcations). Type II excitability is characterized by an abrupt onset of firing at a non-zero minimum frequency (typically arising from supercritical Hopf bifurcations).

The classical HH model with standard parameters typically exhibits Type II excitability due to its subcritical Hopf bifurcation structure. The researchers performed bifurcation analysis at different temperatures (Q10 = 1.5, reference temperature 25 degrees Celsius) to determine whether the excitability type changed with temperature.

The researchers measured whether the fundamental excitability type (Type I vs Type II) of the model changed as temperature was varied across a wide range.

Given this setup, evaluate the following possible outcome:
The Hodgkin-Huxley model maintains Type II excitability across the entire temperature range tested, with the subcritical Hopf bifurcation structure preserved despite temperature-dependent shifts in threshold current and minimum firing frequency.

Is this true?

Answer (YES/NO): YES